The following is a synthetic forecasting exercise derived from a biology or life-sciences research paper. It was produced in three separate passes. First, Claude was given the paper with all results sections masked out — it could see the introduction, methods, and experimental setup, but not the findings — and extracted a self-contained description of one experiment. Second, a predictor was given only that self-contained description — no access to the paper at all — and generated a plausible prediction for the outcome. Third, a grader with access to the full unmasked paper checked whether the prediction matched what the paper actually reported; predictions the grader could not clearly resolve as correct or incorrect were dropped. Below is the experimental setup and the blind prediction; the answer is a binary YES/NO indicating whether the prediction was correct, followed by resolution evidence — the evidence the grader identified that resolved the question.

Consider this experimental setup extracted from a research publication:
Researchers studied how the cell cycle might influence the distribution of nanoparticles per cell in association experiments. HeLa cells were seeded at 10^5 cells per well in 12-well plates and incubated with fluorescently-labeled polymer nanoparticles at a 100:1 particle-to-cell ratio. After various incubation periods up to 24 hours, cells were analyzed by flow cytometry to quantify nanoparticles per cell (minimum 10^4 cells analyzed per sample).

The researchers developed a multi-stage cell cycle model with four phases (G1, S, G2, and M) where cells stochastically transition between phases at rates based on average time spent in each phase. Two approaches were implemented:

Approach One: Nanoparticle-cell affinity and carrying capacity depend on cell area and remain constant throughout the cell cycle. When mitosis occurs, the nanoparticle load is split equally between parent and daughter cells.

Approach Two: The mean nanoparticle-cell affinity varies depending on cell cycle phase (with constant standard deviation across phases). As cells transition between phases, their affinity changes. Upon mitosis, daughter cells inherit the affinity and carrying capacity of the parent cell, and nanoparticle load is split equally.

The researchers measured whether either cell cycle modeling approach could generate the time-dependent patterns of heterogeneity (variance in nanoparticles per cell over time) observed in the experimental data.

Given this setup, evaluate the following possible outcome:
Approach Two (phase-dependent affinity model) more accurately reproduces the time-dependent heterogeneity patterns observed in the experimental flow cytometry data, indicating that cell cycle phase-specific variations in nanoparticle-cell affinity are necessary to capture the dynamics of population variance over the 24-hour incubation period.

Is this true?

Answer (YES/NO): NO